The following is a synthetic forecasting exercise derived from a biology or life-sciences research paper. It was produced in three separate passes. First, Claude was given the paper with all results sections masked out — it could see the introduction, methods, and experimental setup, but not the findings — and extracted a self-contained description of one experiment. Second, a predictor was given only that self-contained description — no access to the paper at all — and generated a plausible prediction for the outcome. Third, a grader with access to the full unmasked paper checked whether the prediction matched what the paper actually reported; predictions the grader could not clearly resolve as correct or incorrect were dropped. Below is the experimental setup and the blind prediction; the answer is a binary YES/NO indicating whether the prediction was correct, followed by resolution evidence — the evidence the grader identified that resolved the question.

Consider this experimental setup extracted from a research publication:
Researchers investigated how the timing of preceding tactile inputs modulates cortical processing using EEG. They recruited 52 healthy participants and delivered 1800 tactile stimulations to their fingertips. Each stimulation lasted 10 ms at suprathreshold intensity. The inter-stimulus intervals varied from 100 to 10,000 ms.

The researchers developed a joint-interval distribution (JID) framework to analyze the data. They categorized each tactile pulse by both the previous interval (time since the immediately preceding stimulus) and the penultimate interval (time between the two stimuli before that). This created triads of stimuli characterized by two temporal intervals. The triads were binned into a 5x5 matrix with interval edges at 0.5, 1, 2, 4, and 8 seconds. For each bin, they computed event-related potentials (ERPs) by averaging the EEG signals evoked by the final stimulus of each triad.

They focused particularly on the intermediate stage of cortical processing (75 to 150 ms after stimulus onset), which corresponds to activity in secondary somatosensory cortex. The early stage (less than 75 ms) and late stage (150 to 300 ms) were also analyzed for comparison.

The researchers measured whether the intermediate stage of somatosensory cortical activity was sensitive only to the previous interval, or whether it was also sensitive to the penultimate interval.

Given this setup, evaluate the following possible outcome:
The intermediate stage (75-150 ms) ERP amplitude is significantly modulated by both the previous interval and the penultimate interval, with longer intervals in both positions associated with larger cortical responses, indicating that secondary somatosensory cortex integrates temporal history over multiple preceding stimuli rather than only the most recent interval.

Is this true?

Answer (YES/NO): NO